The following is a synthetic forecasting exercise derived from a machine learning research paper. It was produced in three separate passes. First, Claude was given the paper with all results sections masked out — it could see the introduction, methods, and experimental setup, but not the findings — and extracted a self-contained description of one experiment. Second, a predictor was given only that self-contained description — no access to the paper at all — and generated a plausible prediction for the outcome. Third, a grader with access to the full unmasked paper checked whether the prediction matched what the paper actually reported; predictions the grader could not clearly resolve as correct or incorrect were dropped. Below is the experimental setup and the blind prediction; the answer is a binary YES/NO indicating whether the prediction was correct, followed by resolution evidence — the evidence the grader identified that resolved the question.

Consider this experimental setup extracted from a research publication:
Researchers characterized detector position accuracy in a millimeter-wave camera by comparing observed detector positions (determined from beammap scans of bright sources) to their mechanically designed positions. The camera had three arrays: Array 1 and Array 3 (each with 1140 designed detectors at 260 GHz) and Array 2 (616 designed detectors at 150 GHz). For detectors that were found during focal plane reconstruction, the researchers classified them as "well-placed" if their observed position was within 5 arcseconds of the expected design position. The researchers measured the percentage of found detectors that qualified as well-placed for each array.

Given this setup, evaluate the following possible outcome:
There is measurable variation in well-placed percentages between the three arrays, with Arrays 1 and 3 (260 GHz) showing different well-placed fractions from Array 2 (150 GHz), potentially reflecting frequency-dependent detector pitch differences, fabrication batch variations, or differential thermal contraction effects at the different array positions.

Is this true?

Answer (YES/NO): NO